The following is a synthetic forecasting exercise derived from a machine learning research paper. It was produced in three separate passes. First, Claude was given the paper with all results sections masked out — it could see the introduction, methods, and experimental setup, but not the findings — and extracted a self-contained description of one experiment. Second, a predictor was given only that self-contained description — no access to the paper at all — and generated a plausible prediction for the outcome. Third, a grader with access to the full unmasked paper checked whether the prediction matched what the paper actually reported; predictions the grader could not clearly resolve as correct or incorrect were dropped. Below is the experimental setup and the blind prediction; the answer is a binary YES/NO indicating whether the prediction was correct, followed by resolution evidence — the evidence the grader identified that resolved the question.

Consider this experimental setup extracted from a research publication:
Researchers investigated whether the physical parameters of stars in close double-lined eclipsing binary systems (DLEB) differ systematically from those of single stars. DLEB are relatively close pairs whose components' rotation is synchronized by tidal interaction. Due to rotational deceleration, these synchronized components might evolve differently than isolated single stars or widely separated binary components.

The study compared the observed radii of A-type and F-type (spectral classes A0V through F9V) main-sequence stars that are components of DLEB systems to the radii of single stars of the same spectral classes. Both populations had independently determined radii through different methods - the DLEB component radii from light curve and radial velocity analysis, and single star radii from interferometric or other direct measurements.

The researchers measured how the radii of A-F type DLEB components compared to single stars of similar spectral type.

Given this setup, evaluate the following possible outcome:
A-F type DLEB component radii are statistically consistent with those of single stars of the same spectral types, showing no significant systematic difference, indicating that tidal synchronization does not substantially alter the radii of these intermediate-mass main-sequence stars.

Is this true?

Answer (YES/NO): NO